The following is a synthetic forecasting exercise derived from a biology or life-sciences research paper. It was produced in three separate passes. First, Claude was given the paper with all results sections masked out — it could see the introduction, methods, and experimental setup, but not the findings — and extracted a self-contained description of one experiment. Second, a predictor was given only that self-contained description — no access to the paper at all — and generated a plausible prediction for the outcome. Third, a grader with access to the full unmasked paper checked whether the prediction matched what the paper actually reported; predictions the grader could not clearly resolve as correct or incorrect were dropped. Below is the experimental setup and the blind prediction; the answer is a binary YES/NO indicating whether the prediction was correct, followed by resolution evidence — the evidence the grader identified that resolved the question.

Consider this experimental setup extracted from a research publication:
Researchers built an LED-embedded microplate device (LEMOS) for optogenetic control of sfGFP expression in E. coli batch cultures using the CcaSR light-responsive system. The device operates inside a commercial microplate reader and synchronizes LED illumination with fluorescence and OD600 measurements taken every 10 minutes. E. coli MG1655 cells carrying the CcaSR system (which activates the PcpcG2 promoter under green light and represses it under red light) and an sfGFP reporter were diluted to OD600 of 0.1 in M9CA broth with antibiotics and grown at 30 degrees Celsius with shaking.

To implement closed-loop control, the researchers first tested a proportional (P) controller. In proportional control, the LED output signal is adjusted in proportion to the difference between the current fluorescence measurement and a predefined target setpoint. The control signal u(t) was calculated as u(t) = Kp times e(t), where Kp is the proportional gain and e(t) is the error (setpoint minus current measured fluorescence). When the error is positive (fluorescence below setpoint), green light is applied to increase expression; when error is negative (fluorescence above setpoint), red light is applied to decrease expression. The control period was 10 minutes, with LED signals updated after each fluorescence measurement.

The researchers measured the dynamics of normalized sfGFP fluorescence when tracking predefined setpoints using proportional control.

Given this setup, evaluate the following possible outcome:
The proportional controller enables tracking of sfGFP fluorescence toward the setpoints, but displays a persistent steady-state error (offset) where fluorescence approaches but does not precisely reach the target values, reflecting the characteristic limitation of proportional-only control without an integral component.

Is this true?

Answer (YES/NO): NO